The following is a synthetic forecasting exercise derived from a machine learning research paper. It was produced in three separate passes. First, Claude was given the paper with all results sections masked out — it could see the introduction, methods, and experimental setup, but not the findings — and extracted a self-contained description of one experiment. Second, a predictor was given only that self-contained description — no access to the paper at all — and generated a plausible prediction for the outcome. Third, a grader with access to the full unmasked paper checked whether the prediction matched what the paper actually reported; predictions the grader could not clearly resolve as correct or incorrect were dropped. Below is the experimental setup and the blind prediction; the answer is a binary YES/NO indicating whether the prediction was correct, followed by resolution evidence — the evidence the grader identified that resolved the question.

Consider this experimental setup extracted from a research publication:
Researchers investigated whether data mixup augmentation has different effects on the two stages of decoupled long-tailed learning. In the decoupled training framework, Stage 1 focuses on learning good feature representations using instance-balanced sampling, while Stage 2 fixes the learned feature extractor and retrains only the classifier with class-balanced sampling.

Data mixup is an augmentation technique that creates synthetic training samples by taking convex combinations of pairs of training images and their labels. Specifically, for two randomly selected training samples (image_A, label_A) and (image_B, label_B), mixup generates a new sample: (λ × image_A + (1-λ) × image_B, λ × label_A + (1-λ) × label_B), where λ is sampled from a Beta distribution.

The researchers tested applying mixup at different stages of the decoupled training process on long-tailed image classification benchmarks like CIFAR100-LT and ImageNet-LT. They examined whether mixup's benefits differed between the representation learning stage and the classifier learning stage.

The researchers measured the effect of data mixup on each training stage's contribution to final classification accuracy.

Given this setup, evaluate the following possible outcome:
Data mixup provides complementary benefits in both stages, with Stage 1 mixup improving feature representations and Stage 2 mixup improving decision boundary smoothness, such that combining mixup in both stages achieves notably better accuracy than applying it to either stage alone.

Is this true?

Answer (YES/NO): NO